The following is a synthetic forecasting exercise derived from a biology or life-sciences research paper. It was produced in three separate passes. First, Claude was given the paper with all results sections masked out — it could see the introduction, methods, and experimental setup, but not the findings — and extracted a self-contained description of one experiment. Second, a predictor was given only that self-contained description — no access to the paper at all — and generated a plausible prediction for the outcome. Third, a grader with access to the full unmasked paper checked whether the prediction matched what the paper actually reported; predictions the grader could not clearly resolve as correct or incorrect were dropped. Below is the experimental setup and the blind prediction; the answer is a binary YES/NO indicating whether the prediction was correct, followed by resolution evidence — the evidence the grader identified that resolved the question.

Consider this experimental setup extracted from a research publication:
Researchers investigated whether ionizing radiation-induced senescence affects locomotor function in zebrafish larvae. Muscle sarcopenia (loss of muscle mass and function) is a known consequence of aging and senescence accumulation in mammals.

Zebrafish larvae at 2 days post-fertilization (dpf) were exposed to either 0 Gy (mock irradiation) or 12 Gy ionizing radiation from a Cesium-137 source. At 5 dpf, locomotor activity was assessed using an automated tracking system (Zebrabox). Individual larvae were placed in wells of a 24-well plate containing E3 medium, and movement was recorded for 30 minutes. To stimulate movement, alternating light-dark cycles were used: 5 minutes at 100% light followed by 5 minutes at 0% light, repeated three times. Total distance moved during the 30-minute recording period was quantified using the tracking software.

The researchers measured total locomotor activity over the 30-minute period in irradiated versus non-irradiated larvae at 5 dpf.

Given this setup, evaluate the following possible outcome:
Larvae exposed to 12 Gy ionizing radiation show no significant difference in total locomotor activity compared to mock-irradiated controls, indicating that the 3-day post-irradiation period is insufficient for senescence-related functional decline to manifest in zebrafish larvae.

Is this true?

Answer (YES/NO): NO